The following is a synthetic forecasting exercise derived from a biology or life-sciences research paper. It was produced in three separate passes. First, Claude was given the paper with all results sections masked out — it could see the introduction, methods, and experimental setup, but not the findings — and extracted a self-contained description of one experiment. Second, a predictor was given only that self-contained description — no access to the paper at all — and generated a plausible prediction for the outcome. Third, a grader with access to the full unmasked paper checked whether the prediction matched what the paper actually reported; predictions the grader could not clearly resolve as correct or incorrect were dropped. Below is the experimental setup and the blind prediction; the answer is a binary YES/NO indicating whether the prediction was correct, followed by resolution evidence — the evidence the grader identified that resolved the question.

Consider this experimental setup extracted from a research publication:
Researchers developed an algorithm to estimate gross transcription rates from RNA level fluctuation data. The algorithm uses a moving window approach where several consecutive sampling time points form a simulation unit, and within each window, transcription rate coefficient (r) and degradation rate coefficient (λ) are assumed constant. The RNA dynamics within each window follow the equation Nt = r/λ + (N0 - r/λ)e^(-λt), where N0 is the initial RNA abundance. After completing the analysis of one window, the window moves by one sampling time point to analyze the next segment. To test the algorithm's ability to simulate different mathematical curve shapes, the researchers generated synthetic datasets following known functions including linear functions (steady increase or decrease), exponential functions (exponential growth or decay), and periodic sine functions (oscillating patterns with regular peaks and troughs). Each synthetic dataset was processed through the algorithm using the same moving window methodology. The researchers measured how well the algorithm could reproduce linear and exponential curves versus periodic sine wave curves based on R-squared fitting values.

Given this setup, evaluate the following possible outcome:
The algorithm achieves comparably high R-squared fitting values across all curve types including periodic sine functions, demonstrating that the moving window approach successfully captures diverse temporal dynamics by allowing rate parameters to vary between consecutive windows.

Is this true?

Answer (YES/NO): YES